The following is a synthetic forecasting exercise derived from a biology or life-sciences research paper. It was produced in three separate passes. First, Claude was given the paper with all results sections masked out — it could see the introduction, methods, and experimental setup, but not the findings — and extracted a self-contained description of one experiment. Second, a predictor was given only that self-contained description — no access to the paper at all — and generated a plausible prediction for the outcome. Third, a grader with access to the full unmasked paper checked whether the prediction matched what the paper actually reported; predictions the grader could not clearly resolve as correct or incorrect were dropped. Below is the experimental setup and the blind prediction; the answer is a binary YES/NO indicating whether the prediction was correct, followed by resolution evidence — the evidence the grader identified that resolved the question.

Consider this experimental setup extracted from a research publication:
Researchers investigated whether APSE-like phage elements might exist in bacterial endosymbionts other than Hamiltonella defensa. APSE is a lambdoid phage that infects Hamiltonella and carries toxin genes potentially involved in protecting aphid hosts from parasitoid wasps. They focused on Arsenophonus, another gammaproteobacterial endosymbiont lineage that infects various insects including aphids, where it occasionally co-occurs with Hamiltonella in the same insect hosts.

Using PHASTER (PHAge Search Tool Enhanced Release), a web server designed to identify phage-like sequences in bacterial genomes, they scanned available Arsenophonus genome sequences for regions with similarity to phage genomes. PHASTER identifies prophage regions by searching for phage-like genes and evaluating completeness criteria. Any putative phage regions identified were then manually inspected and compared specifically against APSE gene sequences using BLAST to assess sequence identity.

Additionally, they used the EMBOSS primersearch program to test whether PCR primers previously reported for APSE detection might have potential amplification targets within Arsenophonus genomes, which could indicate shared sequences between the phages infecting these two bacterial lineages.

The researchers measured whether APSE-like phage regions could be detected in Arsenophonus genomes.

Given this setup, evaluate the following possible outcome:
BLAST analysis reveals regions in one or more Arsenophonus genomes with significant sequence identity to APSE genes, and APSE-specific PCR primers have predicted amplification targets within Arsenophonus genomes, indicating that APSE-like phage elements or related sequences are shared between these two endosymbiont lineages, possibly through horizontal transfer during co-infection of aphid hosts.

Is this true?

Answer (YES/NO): YES